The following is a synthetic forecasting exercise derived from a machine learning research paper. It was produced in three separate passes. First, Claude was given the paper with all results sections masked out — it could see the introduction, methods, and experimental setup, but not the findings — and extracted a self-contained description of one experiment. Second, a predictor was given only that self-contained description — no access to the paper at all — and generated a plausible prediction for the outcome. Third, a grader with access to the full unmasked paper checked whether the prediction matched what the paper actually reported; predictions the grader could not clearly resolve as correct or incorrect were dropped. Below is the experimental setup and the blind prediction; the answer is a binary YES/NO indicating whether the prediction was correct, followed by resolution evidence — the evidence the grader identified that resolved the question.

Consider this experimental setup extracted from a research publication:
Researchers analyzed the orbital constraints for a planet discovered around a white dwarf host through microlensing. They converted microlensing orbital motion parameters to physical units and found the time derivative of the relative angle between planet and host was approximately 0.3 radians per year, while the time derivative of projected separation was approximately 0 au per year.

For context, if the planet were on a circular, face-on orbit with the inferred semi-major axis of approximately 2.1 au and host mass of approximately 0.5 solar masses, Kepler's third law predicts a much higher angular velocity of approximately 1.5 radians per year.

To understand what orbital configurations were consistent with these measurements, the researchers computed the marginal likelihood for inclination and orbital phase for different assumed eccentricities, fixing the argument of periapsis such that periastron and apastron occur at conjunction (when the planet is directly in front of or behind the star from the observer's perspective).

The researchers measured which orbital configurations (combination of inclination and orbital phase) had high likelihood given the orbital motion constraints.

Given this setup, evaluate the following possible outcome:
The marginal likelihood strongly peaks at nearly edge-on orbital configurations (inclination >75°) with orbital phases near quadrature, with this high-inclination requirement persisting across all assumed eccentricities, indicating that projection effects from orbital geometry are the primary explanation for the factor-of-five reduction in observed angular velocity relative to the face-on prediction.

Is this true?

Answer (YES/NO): NO